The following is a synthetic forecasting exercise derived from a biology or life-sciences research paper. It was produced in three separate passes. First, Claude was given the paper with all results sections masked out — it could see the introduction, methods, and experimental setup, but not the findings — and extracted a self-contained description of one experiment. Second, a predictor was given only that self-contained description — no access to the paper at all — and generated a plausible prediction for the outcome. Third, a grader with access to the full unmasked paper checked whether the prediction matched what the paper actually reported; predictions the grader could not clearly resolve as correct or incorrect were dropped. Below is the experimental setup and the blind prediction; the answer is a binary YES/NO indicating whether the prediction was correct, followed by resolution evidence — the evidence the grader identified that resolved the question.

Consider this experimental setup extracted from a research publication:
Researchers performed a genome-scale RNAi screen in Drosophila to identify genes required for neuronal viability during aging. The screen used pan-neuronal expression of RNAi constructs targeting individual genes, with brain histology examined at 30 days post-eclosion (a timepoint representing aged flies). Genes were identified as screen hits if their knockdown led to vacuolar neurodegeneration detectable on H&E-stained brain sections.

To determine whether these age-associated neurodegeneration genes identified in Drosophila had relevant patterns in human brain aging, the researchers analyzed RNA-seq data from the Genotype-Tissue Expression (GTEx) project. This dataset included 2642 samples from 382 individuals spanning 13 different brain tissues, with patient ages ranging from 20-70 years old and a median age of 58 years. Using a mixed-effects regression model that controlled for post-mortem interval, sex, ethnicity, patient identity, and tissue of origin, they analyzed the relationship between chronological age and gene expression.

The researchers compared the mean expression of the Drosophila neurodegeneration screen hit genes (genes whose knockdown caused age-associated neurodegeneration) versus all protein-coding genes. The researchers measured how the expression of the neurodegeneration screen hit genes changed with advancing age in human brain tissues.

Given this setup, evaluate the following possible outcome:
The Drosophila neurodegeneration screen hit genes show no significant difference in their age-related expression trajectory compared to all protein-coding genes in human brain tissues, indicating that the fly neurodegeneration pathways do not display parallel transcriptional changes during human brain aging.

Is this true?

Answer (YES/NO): NO